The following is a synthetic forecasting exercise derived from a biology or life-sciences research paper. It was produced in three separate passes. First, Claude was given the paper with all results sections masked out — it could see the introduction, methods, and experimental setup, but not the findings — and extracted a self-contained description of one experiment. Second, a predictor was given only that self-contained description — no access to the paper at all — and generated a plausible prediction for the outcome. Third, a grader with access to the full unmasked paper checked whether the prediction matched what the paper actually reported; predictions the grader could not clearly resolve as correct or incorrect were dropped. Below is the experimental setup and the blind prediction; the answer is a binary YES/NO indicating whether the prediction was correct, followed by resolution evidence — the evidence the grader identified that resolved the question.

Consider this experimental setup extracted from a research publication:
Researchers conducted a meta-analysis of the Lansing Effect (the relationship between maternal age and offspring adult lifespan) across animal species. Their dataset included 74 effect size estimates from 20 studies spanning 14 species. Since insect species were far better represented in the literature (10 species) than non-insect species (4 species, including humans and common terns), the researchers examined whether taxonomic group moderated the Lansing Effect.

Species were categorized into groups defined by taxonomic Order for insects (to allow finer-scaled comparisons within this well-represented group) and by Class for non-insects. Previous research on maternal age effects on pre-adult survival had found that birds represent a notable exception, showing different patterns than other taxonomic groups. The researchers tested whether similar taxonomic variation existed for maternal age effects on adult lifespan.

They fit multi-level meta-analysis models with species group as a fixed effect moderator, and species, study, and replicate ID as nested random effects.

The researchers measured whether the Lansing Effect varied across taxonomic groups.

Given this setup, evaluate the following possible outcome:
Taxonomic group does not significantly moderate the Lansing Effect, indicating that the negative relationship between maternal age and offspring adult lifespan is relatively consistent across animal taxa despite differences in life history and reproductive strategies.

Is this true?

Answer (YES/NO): NO